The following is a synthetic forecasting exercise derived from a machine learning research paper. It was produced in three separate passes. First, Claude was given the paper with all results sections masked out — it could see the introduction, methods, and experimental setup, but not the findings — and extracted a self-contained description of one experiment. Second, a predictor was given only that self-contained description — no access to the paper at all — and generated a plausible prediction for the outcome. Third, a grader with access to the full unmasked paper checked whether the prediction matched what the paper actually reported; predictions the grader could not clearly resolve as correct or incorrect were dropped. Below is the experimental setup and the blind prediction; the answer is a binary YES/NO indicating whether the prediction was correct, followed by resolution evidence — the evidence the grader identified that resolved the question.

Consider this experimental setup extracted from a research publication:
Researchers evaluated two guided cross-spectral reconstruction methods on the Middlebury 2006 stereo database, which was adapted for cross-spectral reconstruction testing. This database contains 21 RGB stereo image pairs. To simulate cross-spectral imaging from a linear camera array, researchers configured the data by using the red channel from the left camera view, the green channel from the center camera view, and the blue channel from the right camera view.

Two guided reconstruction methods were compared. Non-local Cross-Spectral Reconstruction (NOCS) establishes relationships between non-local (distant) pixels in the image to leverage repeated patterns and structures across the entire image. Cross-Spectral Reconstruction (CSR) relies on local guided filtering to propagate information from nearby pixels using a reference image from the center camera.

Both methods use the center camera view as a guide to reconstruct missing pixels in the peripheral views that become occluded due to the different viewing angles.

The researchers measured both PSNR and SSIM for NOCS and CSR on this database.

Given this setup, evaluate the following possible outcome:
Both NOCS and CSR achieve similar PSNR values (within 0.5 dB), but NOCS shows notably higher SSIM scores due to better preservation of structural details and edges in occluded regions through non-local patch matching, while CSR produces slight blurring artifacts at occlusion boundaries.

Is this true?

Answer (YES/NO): NO